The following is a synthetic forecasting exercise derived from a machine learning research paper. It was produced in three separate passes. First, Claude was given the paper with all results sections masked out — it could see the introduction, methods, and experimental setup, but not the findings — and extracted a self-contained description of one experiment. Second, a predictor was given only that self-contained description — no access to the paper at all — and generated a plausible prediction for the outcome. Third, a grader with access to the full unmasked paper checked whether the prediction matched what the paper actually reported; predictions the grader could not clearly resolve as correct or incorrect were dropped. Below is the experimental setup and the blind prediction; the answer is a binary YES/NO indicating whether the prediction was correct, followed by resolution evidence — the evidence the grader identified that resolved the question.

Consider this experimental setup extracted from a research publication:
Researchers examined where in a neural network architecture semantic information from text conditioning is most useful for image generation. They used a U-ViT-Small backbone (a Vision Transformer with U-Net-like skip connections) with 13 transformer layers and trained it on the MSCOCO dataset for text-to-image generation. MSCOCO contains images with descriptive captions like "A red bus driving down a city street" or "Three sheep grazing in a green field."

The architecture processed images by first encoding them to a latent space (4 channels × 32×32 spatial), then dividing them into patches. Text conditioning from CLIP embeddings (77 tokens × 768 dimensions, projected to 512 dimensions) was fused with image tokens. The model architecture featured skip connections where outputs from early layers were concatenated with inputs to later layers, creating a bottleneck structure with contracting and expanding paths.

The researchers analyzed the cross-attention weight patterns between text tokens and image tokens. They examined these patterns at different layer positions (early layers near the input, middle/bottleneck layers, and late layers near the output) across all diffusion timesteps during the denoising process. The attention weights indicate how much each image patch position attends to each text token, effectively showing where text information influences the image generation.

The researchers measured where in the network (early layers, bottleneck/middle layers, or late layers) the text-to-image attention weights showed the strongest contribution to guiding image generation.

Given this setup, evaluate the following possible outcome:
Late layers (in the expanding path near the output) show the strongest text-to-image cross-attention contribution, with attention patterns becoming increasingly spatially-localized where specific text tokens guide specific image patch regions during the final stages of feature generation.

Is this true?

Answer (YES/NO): NO